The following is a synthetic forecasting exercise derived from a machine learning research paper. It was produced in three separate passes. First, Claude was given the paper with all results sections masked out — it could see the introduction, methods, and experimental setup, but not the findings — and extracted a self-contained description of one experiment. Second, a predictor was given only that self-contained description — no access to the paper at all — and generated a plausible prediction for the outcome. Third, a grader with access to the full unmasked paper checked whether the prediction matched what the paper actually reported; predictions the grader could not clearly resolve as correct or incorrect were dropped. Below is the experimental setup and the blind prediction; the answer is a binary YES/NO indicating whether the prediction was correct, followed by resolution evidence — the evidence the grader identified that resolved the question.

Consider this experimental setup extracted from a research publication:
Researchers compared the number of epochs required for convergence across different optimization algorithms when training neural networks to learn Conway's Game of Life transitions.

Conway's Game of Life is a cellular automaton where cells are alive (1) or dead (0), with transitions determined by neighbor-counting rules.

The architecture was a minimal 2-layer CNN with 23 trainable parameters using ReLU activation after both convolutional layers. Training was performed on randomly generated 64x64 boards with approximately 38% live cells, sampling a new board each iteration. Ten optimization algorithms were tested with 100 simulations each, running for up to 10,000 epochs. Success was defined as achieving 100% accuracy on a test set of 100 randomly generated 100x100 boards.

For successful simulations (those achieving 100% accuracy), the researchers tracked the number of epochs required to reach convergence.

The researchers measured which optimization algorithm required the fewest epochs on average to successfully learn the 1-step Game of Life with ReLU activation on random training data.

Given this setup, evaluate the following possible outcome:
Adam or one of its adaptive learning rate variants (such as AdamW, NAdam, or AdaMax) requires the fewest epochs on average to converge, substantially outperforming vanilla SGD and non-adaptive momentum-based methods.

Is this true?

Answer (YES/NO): NO